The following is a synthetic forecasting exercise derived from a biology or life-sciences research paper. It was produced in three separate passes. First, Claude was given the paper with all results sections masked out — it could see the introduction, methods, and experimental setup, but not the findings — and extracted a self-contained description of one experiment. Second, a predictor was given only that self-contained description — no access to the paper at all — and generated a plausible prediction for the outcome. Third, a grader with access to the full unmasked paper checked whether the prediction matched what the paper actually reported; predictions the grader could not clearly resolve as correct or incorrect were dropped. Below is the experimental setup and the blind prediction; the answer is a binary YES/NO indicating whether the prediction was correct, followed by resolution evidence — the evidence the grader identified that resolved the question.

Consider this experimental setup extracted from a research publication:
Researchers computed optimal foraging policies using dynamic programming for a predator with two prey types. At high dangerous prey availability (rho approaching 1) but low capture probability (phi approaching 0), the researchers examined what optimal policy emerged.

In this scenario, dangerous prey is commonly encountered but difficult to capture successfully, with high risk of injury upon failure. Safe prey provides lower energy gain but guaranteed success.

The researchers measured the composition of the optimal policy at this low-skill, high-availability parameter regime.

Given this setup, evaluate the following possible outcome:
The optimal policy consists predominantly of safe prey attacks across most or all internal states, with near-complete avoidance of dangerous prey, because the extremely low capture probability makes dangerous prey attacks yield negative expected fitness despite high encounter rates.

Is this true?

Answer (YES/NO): NO